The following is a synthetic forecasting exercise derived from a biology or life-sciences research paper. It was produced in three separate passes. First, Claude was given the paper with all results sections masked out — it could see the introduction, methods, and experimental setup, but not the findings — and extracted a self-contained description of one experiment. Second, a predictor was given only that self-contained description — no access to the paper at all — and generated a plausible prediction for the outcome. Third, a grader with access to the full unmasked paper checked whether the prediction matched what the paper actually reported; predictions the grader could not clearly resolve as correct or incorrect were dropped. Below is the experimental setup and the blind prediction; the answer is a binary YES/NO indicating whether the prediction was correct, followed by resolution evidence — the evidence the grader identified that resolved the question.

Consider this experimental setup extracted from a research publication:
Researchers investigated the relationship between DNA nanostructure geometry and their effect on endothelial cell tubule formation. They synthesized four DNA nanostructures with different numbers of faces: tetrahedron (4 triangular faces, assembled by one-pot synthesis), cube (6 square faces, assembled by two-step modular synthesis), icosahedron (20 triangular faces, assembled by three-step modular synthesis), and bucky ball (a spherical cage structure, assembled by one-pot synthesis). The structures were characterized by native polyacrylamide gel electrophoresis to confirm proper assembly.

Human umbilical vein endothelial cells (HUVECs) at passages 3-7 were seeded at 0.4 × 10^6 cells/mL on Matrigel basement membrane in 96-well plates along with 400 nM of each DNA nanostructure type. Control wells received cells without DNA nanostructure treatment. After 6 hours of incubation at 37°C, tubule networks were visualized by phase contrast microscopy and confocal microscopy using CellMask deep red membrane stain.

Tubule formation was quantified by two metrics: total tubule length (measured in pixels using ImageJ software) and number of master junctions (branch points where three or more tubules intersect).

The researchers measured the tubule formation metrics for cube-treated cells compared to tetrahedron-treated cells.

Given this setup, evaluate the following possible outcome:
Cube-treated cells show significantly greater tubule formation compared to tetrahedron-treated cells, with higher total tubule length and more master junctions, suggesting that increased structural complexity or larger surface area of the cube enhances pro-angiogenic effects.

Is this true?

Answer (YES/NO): NO